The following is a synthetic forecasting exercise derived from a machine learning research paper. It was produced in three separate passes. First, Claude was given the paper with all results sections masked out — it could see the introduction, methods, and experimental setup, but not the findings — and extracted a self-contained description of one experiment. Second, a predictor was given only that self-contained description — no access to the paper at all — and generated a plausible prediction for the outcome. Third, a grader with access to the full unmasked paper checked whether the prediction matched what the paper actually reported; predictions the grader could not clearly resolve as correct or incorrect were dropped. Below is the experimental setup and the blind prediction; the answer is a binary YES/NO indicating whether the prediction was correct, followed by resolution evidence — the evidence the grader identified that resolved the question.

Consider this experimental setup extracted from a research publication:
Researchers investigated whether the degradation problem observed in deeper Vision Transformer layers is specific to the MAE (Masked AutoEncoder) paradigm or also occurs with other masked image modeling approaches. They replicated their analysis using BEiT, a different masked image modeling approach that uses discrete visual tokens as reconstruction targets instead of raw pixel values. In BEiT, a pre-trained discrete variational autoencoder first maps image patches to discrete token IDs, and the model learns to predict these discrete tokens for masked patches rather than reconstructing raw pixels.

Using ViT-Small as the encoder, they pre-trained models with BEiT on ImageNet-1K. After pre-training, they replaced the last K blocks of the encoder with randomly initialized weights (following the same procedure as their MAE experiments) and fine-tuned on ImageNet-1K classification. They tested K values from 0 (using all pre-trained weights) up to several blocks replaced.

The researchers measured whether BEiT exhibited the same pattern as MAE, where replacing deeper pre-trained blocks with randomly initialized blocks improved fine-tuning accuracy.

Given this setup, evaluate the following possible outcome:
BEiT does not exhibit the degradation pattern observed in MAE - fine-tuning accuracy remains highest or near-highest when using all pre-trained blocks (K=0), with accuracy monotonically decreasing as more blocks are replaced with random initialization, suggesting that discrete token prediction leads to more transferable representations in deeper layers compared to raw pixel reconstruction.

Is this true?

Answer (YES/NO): NO